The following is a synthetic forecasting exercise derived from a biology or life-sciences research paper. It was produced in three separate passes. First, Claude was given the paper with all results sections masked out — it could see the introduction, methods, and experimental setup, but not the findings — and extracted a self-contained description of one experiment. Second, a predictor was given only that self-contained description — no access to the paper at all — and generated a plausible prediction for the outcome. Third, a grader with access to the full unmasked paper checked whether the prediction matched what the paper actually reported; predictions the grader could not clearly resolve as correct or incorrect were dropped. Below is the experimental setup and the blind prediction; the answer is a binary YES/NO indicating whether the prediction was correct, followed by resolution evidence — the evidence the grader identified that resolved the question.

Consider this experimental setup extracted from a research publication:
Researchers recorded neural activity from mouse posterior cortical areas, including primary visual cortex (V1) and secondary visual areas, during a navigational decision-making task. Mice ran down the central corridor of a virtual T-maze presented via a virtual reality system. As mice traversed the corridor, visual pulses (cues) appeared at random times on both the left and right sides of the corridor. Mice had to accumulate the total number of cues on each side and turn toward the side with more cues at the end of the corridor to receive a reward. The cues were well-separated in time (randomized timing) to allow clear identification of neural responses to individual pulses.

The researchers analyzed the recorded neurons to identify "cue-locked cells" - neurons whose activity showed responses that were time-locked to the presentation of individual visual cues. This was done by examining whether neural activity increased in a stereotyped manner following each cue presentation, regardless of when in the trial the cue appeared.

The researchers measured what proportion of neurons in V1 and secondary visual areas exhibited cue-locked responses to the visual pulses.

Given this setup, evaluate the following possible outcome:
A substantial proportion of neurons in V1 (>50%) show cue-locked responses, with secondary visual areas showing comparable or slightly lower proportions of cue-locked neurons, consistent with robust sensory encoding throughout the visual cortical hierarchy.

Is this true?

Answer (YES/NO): NO